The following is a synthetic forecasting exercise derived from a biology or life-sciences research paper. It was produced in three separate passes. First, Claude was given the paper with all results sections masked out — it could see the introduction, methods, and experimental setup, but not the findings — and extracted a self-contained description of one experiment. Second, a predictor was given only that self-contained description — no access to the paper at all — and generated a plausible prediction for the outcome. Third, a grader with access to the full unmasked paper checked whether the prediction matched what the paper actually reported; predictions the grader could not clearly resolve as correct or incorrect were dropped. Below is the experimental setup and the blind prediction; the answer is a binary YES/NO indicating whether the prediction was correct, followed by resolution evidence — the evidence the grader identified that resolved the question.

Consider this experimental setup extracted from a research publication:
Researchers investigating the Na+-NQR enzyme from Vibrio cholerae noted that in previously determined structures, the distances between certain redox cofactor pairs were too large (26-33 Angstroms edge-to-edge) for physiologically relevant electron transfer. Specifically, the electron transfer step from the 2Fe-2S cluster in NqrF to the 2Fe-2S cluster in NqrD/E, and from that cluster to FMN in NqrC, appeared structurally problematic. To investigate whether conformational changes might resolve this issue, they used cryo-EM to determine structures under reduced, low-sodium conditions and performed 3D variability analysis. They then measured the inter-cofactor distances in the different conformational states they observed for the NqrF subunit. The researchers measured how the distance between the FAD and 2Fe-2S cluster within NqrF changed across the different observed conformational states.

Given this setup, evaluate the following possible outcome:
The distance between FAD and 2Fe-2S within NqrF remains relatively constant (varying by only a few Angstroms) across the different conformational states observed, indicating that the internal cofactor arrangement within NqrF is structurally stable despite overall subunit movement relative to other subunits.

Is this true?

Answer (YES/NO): NO